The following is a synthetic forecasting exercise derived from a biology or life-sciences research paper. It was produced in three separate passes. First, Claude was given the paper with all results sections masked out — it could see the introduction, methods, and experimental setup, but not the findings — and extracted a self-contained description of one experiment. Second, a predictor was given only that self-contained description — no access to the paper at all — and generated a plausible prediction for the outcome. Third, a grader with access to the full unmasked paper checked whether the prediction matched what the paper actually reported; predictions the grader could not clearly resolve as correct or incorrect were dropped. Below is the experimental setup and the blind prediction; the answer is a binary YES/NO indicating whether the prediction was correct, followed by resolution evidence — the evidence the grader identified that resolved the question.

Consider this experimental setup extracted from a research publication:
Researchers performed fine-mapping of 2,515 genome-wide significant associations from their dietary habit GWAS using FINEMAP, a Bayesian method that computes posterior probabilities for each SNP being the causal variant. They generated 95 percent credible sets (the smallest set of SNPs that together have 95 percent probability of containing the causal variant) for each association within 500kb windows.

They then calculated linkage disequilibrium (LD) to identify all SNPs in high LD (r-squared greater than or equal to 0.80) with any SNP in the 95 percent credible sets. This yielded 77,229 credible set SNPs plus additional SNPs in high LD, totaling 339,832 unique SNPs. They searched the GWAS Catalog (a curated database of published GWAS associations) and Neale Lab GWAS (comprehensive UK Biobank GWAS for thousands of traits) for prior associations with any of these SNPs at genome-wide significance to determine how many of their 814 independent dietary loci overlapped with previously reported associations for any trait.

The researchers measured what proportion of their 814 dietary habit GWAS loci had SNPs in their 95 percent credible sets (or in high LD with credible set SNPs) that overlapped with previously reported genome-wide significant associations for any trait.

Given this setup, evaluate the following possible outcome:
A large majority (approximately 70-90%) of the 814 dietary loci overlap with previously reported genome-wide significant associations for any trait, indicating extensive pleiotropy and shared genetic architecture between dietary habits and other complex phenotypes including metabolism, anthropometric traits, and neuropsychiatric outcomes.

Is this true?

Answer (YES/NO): YES